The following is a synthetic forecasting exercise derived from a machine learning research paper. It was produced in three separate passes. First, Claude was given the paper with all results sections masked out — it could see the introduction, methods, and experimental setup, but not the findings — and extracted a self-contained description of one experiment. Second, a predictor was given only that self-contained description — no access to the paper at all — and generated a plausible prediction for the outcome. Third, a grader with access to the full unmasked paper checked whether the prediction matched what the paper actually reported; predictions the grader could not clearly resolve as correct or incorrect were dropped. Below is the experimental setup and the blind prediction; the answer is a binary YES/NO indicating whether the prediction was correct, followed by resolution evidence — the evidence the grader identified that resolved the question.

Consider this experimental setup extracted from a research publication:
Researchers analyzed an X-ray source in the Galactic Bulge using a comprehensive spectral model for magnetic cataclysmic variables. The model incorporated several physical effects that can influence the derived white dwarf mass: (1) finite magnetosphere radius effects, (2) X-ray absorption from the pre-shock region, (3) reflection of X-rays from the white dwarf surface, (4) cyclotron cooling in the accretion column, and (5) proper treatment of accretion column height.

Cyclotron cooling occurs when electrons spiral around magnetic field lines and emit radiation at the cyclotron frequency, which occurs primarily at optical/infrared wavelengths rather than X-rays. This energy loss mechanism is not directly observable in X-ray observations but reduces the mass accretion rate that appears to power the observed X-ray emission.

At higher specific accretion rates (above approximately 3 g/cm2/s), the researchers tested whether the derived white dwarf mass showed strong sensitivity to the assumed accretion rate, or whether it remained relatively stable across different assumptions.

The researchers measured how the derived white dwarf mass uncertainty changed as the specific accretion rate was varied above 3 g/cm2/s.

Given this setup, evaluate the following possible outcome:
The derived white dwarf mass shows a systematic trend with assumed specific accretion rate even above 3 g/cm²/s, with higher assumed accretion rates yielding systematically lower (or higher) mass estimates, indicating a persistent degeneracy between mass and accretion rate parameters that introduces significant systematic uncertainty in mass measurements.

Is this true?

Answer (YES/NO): NO